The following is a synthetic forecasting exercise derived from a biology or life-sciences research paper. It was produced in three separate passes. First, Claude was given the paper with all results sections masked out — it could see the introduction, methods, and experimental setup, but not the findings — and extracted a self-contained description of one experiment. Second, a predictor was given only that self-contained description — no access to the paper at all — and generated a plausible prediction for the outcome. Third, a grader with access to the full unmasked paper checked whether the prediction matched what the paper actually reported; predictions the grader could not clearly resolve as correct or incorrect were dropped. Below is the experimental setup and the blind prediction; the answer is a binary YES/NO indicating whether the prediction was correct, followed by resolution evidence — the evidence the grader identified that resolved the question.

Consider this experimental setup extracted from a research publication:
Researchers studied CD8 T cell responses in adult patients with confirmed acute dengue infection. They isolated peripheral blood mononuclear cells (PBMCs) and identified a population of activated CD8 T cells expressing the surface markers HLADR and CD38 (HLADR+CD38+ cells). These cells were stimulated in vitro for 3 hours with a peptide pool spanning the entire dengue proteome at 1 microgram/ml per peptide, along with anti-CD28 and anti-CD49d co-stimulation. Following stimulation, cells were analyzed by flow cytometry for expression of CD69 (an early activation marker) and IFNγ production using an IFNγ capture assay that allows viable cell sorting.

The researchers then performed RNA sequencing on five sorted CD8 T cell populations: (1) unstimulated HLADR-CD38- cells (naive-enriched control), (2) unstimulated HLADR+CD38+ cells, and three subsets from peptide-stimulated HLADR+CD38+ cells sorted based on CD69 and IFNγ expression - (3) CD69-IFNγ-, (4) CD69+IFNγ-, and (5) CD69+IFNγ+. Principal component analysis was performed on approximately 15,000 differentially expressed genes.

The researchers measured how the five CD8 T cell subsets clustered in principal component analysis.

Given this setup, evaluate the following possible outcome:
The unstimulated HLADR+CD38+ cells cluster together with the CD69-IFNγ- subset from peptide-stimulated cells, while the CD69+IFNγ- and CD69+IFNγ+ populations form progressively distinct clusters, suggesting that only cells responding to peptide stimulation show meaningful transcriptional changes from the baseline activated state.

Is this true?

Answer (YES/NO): YES